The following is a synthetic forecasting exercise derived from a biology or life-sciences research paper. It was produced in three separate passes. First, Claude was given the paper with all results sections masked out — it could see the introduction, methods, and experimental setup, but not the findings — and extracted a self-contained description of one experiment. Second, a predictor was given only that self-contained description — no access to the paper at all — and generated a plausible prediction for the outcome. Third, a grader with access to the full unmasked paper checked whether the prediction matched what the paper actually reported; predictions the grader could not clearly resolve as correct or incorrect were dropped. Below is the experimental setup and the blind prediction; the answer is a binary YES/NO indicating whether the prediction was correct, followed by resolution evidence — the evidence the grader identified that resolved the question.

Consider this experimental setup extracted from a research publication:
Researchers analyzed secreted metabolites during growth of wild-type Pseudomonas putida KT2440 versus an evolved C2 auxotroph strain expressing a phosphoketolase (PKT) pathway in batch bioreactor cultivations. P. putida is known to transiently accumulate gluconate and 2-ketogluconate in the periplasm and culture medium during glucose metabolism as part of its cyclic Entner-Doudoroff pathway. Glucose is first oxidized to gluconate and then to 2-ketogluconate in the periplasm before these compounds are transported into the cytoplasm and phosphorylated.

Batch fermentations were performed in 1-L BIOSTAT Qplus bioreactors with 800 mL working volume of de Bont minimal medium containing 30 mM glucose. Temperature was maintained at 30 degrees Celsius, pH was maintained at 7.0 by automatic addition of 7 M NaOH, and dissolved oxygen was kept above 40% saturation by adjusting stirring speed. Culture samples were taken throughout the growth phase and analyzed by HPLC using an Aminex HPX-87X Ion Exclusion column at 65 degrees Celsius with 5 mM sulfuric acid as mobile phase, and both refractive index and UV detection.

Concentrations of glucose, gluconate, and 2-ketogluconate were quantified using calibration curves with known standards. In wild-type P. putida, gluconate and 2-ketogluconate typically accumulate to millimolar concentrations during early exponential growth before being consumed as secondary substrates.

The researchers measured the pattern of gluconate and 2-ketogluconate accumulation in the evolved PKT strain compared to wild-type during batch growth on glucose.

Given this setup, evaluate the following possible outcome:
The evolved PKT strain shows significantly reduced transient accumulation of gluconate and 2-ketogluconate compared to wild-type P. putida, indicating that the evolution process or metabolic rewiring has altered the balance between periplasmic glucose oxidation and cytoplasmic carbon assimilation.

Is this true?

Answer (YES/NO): NO